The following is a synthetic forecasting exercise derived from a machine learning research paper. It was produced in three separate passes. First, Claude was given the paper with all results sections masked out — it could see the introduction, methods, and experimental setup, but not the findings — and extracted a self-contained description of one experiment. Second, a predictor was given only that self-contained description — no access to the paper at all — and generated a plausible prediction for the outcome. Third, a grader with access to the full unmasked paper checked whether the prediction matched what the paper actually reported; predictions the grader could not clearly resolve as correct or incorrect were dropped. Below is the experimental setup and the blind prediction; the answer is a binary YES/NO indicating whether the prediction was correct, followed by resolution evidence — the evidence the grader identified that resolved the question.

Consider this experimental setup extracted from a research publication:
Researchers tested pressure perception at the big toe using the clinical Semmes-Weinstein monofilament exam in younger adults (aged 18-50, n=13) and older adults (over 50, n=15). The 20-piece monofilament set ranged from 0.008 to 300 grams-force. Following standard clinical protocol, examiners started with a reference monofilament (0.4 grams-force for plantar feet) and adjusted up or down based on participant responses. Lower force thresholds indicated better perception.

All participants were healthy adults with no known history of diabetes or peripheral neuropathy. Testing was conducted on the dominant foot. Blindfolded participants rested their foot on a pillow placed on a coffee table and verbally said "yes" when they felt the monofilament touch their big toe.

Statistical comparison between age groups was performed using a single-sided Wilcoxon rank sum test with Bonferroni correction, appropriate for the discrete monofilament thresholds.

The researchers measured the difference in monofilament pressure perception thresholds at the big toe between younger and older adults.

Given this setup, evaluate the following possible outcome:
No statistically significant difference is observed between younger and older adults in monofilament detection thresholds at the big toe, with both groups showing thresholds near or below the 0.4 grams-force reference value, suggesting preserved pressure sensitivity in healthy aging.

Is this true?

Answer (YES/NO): NO